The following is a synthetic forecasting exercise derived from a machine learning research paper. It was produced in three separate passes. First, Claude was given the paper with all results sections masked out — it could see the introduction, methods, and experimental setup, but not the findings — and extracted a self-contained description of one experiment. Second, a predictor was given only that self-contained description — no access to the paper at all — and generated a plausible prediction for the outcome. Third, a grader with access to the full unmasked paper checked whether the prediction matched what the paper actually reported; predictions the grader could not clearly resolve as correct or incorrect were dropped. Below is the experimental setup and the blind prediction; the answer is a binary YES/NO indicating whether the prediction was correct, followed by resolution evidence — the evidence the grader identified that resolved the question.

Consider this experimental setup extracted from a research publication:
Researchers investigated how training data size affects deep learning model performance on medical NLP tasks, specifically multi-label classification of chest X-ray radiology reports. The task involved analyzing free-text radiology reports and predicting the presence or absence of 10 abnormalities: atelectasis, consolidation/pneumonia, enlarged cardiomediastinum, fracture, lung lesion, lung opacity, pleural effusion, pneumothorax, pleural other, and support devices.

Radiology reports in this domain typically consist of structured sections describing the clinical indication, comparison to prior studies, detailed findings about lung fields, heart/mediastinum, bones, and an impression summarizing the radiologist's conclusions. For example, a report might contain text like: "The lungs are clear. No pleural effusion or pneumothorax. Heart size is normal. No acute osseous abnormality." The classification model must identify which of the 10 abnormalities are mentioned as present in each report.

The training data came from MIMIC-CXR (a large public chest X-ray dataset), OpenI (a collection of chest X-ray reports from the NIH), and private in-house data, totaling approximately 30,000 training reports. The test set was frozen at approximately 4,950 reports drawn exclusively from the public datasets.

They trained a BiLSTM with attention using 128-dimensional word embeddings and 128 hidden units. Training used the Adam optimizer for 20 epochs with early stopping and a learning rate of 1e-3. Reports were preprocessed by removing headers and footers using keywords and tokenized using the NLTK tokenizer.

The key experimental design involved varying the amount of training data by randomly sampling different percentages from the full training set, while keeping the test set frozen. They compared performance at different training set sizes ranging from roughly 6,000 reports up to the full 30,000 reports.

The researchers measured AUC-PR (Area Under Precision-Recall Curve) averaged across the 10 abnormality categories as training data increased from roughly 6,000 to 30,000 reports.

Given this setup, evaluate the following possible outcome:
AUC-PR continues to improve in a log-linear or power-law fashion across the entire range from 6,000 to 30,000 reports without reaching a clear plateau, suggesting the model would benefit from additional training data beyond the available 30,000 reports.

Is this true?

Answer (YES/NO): NO